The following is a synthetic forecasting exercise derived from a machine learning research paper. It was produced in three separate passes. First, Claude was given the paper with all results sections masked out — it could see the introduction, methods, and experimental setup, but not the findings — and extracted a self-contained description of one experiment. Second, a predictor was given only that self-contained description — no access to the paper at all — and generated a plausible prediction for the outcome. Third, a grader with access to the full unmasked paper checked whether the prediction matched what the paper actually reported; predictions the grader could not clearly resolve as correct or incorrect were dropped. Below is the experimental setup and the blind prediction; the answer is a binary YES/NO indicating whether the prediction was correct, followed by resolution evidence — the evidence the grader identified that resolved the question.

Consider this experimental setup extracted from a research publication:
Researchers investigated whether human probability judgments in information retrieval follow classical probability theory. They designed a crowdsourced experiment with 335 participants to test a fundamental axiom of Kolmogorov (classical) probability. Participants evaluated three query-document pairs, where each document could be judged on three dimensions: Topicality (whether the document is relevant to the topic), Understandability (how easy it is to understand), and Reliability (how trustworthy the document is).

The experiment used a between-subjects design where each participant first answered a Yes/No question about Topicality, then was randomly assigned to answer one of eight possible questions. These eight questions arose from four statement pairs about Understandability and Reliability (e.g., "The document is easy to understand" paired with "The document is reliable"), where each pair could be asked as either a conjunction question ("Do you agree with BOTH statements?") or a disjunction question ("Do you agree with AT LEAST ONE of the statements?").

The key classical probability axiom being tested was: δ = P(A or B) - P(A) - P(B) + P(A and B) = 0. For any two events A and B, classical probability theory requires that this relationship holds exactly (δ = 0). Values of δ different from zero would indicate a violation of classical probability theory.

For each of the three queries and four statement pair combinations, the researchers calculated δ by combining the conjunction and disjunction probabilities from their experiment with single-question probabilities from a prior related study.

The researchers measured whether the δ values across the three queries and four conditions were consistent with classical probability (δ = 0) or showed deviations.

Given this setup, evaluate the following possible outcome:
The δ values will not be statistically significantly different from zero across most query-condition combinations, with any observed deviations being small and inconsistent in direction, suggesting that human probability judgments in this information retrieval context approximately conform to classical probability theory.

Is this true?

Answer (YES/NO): NO